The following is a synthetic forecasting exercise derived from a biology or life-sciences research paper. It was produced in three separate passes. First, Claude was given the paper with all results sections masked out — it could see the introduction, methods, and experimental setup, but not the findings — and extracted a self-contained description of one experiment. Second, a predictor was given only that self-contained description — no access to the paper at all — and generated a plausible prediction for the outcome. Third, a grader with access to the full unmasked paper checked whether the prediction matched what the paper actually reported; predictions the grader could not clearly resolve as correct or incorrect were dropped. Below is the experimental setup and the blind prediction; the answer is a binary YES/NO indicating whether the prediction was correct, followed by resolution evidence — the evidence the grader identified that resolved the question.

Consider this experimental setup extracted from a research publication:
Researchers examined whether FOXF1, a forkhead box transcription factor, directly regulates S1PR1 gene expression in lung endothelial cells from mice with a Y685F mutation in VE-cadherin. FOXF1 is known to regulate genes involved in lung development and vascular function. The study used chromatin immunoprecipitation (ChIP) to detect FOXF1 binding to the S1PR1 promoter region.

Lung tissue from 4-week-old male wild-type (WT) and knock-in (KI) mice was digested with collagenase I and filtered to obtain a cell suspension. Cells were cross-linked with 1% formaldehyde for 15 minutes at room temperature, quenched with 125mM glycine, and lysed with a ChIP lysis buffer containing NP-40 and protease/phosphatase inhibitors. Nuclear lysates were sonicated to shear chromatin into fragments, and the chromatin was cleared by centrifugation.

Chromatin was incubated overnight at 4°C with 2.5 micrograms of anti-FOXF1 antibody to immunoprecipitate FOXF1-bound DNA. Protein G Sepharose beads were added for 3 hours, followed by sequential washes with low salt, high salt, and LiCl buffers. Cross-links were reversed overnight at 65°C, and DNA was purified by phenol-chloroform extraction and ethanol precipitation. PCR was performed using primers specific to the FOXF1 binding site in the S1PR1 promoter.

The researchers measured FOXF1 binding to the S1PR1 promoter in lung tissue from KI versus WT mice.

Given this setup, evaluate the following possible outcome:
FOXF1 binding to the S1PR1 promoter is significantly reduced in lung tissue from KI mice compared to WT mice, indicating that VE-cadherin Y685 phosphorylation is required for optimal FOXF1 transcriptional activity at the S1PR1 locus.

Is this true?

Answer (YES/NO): NO